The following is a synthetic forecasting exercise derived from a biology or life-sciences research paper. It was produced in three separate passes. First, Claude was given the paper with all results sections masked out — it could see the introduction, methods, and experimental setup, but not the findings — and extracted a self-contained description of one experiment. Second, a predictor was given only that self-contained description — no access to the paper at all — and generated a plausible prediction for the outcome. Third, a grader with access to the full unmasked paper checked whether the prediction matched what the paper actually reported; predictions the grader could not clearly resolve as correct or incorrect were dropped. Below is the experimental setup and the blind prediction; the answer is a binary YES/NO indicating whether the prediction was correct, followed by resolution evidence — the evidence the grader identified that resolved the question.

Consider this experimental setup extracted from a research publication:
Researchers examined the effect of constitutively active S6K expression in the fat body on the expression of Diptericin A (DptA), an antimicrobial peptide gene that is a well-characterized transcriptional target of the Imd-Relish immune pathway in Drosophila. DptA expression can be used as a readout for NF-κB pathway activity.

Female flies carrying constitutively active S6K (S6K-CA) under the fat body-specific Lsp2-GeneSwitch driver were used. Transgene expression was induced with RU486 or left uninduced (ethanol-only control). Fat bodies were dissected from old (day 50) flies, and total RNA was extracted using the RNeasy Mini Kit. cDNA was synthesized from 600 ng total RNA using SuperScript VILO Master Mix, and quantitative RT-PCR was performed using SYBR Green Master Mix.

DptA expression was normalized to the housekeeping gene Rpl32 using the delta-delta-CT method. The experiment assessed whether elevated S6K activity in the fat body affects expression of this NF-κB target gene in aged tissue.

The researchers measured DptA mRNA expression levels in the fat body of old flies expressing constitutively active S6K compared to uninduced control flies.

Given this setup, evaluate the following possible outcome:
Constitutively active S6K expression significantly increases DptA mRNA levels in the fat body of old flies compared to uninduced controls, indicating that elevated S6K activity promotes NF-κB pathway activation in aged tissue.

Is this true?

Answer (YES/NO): YES